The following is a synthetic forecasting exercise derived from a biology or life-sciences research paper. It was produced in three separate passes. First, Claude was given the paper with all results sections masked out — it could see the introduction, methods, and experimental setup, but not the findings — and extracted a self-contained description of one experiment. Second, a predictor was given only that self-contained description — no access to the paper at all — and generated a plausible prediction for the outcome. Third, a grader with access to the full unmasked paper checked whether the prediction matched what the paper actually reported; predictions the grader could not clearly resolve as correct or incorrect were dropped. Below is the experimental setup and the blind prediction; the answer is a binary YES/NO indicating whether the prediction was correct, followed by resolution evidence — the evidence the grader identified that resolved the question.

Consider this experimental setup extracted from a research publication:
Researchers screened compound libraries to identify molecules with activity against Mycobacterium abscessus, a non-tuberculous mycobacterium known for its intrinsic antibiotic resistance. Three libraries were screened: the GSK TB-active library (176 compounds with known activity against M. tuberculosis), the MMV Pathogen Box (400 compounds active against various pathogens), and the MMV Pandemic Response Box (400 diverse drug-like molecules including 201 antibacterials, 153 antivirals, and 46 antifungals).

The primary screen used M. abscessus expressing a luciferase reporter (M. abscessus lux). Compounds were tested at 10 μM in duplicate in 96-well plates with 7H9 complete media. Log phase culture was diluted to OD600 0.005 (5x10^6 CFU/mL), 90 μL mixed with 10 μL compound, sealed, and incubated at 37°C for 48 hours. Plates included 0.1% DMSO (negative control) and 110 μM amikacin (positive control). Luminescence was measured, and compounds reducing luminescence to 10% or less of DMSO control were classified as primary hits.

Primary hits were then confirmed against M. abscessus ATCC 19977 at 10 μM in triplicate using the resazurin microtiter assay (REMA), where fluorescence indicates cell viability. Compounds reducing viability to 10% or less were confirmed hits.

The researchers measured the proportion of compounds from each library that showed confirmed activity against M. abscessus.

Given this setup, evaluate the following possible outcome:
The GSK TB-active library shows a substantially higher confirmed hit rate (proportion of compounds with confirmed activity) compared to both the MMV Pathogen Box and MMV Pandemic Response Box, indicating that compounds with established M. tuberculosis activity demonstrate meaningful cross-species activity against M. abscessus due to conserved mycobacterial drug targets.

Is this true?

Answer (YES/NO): NO